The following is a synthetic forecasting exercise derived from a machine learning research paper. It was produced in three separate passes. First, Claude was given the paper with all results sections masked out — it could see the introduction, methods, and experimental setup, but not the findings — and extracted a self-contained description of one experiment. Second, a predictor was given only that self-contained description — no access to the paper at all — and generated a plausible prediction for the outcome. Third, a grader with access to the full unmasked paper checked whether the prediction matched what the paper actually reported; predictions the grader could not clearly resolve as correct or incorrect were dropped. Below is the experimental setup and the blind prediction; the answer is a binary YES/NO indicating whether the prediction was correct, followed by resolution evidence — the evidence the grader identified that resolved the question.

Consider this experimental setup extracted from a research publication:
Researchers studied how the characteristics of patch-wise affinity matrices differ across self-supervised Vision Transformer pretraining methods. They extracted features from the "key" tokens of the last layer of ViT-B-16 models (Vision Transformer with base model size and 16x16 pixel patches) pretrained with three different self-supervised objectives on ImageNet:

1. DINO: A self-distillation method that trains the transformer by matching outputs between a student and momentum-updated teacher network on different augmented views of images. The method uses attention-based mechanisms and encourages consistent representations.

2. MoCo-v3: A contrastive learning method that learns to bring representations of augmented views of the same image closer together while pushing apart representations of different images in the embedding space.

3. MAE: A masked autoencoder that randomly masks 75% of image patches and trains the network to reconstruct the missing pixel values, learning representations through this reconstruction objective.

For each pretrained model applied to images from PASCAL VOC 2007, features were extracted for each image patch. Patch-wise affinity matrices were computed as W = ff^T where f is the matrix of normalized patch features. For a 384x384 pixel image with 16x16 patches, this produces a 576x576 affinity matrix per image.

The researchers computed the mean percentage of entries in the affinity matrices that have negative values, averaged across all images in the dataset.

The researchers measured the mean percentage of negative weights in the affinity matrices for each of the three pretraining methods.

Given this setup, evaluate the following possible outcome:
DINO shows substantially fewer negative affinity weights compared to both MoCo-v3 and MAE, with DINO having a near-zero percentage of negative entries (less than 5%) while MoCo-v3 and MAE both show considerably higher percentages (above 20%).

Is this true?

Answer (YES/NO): NO